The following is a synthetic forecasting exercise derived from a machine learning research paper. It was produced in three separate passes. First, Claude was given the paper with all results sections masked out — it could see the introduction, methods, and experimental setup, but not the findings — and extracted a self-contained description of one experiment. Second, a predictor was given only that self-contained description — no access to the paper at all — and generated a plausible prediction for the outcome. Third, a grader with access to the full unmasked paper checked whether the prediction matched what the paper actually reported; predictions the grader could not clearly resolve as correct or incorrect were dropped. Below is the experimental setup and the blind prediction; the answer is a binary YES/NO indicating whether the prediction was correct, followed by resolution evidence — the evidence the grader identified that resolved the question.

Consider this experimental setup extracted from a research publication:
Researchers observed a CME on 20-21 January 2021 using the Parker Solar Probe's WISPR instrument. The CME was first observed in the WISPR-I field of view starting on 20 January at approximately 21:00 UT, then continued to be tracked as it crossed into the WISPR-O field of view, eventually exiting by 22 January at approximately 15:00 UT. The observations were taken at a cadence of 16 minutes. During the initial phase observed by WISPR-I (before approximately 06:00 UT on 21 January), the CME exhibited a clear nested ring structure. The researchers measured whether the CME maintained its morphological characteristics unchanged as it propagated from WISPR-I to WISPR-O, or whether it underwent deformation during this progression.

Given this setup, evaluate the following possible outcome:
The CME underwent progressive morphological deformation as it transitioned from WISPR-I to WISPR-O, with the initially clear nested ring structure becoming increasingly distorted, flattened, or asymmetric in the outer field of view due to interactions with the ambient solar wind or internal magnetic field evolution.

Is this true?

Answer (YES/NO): YES